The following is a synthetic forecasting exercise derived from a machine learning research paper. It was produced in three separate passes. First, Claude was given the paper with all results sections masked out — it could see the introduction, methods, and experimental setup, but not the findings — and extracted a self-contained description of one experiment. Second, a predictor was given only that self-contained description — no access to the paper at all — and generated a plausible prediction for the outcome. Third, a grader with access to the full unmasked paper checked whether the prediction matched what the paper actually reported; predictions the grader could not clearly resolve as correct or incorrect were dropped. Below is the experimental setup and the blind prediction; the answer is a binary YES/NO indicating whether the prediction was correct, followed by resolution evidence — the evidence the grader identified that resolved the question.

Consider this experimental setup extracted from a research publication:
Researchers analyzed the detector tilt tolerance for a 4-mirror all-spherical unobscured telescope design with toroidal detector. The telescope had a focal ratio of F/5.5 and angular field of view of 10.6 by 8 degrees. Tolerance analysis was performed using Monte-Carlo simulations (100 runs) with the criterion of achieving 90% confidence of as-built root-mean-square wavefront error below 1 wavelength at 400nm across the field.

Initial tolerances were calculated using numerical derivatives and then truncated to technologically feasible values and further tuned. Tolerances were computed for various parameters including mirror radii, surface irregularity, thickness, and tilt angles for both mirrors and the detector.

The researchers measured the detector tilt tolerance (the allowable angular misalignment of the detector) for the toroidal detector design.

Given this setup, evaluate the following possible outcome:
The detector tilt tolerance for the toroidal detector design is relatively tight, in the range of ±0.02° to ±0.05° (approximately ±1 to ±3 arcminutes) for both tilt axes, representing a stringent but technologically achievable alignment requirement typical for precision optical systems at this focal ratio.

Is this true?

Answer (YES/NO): NO